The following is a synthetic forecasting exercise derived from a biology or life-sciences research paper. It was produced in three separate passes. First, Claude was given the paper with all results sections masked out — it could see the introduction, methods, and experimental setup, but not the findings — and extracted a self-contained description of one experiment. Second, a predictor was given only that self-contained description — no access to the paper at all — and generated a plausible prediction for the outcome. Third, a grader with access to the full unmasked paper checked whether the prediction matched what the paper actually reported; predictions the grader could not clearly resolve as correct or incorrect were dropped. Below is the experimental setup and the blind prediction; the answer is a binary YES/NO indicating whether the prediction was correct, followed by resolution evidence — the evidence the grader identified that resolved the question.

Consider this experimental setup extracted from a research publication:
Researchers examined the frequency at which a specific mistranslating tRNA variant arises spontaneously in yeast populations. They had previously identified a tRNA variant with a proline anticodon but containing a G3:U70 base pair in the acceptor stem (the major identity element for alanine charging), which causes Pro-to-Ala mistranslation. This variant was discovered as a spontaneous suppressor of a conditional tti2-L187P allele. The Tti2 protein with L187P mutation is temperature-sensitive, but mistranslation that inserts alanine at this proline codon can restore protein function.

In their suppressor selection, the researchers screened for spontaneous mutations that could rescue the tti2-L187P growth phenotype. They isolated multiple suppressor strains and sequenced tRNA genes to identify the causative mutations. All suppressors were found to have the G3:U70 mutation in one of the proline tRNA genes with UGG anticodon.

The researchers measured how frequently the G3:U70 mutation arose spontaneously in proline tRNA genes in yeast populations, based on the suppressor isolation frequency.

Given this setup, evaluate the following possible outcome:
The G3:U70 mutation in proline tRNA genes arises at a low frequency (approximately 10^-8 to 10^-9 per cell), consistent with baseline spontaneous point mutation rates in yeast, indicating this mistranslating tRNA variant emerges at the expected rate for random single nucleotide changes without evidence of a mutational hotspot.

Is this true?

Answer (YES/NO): NO